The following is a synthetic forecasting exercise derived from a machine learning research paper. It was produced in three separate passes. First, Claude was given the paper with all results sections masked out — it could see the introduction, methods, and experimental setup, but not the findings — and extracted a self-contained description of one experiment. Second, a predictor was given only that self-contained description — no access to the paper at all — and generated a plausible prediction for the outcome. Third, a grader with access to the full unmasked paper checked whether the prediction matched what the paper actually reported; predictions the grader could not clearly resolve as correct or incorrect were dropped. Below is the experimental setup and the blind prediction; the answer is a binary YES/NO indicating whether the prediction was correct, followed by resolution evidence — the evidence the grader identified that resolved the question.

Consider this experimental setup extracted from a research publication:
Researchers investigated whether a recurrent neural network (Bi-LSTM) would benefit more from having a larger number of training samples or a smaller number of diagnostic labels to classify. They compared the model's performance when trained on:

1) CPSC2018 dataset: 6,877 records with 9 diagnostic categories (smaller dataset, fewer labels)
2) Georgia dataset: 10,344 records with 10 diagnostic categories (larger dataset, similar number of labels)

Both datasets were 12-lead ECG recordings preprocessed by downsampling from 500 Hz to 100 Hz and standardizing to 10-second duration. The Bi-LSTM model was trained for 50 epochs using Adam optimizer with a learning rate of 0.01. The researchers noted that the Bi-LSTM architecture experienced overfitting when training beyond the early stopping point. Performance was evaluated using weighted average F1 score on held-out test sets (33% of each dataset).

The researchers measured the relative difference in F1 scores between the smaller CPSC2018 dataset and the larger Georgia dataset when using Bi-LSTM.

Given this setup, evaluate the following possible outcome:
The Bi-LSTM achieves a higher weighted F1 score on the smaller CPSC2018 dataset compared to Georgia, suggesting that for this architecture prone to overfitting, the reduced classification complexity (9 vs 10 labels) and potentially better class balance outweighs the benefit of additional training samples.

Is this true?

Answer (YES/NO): YES